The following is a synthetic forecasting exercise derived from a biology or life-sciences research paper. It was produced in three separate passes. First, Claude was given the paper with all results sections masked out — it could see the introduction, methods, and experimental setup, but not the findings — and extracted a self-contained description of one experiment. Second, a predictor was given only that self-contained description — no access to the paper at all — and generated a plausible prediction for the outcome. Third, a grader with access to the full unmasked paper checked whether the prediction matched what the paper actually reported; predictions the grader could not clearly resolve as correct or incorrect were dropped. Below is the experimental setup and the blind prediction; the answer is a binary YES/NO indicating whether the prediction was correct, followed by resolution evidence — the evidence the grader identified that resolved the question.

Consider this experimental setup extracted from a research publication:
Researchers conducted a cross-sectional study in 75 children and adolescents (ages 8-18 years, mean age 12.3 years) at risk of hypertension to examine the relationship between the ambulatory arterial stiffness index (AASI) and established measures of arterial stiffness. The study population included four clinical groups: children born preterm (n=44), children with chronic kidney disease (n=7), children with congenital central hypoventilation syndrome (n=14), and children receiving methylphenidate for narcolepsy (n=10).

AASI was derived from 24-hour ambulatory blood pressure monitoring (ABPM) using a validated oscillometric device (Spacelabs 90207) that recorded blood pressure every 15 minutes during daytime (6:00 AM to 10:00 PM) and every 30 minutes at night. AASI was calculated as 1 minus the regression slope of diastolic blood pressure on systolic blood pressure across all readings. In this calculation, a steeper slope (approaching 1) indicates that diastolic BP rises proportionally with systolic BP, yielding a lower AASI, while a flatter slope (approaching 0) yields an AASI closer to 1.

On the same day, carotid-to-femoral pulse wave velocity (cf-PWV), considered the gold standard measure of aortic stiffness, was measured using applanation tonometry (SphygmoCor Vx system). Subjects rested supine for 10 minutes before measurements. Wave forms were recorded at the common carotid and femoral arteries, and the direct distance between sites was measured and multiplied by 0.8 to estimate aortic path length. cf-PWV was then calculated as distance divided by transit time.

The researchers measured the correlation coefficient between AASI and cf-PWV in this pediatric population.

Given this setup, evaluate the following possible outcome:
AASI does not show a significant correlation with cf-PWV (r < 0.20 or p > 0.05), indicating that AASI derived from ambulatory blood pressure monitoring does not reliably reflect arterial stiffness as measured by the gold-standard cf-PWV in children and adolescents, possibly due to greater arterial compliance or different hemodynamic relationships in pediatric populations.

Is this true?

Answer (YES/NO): YES